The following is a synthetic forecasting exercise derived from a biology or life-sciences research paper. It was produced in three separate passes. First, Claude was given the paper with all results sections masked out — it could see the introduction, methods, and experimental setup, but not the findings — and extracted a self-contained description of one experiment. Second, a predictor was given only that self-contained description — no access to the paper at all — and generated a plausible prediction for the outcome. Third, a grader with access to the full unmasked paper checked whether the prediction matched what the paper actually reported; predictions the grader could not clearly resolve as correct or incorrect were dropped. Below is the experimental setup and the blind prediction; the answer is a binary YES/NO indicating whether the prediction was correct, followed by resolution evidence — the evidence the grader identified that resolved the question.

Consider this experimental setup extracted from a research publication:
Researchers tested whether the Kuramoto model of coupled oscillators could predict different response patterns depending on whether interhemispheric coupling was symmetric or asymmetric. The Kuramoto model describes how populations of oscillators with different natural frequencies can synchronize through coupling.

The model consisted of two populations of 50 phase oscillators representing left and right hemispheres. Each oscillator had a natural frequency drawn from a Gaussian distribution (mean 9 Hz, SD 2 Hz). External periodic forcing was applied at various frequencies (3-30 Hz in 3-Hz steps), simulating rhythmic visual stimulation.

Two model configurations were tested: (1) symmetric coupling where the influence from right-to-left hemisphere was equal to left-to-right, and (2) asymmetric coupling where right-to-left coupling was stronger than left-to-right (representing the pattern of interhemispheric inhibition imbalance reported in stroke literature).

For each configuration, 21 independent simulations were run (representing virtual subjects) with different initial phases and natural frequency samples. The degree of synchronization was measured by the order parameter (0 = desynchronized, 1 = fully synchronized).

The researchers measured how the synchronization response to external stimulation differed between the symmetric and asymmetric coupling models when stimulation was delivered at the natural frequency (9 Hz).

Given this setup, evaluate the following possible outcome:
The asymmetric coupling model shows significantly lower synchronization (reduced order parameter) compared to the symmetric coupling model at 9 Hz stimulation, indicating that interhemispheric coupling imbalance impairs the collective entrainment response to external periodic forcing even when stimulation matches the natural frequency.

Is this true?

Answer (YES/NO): NO